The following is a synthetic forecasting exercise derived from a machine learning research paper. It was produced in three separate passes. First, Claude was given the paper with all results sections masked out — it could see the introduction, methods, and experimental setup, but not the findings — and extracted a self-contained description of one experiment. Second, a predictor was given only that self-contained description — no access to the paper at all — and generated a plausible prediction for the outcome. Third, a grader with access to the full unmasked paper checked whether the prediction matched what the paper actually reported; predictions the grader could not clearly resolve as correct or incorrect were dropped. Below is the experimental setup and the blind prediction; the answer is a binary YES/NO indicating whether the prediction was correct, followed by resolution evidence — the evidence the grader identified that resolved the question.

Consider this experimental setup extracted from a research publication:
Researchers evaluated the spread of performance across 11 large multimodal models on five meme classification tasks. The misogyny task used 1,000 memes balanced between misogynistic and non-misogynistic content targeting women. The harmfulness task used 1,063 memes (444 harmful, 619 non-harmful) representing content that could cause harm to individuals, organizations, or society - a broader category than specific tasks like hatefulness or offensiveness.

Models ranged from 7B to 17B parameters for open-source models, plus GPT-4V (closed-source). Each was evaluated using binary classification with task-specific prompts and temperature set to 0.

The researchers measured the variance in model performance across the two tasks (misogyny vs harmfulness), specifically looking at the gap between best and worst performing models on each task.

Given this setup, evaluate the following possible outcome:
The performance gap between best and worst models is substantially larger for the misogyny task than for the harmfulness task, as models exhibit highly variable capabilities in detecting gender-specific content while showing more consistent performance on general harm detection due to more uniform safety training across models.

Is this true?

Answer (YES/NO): YES